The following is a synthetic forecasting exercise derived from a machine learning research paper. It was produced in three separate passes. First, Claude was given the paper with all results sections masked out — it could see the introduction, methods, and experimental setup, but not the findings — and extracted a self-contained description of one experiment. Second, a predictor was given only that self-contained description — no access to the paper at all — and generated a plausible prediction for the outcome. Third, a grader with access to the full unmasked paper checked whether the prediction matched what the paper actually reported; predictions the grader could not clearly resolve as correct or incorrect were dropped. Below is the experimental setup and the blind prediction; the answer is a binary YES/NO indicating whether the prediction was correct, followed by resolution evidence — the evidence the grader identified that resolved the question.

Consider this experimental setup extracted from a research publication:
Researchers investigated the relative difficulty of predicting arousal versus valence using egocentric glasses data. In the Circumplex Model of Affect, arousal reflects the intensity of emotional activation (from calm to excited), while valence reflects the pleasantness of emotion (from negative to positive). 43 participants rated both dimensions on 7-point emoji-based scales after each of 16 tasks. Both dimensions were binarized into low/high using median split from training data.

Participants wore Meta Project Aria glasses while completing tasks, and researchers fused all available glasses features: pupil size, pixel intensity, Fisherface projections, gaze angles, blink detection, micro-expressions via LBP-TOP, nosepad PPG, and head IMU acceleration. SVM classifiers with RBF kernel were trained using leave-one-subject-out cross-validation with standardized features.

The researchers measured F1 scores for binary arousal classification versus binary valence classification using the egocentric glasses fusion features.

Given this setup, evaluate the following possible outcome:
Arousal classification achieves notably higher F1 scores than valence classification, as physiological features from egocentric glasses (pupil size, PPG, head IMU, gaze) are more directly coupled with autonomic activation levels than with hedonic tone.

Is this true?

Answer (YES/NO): NO